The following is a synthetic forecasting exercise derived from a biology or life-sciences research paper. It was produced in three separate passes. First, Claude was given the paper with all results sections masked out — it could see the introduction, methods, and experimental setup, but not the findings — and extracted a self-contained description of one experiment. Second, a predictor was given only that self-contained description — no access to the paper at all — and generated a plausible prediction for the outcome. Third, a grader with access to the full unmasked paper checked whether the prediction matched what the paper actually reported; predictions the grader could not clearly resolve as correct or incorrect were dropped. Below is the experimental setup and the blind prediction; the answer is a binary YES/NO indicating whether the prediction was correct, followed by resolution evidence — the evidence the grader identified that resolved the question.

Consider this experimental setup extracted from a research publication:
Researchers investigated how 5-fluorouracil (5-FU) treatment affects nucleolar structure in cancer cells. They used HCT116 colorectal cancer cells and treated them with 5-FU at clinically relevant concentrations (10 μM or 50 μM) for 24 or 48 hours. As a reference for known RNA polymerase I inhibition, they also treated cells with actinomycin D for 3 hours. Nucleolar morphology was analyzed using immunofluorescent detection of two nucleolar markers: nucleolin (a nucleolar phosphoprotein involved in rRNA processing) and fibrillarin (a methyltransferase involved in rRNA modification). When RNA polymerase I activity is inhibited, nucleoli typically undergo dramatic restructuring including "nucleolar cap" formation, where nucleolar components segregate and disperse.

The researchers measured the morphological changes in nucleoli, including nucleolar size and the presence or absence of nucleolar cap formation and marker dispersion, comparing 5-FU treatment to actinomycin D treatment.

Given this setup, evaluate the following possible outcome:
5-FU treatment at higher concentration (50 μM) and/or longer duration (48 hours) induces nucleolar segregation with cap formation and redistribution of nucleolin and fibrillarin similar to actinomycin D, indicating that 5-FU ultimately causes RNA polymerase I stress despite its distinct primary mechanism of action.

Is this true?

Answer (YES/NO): NO